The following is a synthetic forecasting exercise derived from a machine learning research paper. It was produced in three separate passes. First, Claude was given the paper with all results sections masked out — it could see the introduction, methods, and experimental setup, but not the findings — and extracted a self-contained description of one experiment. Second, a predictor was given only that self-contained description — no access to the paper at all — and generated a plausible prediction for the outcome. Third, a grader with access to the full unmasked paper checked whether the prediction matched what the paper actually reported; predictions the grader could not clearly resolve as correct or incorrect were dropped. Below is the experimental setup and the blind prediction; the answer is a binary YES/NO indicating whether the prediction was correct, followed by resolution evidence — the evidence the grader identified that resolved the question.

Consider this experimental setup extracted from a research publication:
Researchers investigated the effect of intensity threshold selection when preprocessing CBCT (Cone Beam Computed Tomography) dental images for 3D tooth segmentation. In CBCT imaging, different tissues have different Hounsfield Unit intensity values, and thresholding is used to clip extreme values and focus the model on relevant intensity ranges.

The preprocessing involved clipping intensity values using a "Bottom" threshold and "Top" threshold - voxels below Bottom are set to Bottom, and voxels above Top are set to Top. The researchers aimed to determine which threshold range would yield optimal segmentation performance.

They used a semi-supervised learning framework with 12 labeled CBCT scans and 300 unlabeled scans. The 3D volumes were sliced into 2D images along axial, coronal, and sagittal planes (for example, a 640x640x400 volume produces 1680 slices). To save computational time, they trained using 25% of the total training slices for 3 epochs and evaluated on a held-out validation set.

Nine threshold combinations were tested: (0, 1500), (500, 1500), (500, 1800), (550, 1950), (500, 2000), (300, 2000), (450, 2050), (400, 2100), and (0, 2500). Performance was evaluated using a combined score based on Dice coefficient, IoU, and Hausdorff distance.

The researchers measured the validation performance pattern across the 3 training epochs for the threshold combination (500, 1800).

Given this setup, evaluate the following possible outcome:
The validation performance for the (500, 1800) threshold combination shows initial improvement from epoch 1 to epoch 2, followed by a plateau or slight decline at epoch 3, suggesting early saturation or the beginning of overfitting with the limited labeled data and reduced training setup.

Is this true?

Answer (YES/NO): NO